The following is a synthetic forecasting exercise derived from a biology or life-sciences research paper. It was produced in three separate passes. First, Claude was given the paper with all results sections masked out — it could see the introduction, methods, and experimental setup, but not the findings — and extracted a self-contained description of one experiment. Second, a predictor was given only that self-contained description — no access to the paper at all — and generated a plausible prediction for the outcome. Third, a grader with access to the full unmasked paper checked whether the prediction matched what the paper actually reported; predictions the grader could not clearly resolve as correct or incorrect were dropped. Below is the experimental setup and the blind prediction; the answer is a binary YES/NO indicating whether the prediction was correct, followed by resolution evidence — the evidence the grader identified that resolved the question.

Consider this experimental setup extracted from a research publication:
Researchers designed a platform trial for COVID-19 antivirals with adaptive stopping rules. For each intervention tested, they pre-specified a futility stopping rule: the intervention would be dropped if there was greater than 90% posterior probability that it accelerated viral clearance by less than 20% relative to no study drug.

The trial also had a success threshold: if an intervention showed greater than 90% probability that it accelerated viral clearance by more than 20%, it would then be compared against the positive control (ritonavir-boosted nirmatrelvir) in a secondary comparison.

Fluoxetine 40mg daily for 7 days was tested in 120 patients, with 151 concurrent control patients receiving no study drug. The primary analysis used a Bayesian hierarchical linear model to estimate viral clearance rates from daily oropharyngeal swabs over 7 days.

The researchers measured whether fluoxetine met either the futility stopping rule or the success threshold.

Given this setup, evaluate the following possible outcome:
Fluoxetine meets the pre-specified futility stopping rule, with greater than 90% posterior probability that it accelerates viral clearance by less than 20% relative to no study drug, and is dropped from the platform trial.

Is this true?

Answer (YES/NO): NO